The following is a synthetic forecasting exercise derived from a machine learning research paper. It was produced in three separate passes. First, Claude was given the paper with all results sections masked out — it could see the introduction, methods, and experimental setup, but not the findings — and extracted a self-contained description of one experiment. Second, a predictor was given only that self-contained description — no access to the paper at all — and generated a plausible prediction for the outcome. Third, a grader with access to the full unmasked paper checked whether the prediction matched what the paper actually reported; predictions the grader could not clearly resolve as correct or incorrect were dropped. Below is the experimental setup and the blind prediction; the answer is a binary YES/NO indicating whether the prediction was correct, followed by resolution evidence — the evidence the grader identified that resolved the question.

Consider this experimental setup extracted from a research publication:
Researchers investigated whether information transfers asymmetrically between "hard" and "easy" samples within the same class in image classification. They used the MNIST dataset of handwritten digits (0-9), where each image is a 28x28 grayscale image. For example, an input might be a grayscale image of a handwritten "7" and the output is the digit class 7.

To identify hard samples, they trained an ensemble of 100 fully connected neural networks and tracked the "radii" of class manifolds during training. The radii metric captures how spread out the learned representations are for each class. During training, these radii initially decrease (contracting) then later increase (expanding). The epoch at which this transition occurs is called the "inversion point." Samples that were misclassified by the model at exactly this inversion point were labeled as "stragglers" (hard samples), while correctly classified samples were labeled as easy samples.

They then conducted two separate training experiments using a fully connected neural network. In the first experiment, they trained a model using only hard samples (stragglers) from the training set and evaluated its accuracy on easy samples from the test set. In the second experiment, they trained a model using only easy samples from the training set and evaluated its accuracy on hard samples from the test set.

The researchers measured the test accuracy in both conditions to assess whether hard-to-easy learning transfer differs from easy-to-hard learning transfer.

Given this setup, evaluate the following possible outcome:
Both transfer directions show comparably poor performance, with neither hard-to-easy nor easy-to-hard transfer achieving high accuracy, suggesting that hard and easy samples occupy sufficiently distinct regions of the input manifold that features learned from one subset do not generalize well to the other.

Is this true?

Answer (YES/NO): NO